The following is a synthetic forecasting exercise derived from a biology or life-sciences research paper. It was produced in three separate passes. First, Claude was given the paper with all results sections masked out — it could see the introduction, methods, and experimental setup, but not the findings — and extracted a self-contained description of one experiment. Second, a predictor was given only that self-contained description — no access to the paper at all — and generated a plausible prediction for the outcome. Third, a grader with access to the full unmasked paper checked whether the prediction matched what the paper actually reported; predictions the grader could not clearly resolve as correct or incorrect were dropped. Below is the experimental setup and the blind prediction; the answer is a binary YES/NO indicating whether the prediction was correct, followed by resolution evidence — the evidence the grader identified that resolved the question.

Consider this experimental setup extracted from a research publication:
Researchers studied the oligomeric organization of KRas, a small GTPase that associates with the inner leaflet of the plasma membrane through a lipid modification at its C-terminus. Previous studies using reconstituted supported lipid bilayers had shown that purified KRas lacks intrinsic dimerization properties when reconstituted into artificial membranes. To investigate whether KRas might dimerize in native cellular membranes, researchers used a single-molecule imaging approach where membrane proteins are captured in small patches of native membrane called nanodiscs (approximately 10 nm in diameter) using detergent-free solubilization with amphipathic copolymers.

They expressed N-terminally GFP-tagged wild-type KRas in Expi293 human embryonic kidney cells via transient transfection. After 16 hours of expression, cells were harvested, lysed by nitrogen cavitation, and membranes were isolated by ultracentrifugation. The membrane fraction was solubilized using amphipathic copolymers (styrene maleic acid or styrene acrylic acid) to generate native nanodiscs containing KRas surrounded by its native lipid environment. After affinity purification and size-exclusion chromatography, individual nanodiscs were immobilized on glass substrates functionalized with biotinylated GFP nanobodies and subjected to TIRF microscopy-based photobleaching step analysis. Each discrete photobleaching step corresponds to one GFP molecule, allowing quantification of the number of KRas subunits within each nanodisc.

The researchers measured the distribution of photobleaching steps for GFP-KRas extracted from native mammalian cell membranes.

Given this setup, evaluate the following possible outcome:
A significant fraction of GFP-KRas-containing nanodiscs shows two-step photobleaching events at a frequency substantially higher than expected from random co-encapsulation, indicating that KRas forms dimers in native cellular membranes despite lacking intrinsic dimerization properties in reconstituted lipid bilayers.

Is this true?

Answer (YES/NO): YES